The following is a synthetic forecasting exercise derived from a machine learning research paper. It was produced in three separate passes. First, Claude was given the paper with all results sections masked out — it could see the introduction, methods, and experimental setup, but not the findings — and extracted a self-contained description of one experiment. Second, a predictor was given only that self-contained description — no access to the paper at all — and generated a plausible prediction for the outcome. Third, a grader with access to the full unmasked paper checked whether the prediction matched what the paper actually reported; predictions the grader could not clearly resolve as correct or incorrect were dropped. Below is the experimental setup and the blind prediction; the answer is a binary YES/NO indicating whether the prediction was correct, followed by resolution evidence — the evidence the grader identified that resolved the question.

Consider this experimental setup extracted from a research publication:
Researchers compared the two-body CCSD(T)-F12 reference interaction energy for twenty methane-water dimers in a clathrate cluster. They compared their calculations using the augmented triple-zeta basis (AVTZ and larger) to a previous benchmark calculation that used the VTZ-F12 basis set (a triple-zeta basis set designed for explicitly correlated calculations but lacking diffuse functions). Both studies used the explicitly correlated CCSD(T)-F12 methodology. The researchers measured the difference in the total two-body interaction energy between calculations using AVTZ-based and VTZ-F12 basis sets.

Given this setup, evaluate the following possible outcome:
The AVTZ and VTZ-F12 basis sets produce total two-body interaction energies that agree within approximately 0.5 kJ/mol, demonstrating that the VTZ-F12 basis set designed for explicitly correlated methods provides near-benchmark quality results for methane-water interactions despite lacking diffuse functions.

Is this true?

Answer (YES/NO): NO